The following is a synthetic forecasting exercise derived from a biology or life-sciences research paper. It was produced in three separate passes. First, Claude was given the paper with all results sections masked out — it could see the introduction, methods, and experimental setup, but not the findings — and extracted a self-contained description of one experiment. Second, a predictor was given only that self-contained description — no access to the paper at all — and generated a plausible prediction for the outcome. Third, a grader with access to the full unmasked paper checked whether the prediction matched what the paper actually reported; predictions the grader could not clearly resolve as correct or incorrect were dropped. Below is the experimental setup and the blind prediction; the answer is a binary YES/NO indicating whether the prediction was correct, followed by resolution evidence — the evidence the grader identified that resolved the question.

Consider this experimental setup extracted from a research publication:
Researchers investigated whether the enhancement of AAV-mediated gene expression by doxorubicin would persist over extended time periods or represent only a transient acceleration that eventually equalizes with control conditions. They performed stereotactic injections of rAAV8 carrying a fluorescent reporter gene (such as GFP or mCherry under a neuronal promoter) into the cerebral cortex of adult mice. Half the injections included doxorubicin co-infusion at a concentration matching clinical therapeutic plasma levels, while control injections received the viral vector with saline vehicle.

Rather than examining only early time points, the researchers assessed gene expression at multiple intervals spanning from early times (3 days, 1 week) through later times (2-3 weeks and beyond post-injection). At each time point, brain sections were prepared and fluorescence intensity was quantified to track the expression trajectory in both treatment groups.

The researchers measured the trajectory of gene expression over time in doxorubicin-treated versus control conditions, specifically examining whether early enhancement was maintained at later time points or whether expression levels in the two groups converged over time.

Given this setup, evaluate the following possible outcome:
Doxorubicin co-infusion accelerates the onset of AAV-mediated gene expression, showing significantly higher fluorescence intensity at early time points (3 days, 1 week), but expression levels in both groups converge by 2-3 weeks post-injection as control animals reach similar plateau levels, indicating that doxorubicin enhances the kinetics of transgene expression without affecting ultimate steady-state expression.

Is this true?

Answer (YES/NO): NO